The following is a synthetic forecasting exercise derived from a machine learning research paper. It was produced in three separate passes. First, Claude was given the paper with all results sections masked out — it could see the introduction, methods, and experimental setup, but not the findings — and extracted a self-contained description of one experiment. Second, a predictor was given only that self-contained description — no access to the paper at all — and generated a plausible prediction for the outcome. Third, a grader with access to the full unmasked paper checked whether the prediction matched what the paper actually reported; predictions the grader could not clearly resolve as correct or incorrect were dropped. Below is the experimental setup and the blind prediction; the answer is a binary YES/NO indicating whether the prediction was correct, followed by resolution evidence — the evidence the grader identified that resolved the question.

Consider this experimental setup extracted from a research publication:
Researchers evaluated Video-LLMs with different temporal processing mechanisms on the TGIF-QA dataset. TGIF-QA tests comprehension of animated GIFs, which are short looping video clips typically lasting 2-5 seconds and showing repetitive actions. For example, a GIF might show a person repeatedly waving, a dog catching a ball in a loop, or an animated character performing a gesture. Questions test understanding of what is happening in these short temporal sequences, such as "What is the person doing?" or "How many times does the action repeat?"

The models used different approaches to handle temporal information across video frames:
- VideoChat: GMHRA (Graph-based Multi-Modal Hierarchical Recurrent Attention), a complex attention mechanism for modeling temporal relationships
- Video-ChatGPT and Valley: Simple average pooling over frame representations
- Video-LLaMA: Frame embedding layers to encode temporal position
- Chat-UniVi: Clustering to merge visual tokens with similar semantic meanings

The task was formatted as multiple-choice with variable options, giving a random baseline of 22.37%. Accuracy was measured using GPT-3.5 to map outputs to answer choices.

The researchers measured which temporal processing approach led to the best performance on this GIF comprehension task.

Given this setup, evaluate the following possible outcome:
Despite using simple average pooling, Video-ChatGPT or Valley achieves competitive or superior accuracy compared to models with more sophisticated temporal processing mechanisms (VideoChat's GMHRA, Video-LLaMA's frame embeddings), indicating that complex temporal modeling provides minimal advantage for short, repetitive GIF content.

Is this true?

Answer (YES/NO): YES